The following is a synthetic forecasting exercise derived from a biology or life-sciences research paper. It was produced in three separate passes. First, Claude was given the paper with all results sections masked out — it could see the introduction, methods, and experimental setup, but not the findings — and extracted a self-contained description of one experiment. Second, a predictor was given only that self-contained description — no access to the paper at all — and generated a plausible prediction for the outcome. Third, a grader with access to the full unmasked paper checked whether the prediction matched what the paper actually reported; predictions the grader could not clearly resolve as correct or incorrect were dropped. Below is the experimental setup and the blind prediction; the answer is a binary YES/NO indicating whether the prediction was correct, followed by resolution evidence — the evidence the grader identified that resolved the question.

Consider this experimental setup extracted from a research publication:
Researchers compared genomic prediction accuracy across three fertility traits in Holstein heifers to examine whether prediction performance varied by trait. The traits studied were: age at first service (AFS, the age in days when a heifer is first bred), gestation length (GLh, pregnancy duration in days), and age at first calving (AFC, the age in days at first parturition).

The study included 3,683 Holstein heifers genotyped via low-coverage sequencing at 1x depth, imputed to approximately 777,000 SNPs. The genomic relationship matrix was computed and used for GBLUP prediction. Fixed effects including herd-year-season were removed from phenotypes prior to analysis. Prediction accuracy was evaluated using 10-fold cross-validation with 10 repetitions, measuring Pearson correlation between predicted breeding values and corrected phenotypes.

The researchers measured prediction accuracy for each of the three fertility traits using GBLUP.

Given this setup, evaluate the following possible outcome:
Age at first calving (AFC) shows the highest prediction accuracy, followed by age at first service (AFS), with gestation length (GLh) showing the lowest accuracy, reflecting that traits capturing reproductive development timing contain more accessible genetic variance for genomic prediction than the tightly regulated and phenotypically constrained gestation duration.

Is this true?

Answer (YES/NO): NO